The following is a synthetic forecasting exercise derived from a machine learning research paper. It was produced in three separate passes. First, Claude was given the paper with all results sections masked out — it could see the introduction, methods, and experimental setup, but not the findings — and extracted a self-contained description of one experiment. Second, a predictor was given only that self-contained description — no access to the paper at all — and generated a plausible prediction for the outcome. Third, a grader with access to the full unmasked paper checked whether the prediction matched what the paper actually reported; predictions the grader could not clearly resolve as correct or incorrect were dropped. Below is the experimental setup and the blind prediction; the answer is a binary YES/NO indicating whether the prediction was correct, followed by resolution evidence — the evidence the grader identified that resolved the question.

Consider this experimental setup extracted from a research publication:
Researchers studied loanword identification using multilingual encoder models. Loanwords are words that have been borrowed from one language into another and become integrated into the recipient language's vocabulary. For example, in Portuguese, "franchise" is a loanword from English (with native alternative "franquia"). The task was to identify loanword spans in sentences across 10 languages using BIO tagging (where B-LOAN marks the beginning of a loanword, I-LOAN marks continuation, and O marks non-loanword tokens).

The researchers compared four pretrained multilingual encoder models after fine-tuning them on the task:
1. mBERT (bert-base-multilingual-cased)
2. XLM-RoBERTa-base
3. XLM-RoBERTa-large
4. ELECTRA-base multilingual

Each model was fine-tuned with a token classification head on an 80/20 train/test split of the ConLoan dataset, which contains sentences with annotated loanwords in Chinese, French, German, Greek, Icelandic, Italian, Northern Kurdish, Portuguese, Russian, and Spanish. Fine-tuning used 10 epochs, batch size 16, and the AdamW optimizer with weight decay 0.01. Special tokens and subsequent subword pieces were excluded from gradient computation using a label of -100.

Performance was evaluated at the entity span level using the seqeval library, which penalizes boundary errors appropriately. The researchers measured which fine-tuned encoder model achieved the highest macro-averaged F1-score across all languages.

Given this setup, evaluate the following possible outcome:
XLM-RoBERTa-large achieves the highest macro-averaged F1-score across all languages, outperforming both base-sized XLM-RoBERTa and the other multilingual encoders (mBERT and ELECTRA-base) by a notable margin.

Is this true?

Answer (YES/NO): NO